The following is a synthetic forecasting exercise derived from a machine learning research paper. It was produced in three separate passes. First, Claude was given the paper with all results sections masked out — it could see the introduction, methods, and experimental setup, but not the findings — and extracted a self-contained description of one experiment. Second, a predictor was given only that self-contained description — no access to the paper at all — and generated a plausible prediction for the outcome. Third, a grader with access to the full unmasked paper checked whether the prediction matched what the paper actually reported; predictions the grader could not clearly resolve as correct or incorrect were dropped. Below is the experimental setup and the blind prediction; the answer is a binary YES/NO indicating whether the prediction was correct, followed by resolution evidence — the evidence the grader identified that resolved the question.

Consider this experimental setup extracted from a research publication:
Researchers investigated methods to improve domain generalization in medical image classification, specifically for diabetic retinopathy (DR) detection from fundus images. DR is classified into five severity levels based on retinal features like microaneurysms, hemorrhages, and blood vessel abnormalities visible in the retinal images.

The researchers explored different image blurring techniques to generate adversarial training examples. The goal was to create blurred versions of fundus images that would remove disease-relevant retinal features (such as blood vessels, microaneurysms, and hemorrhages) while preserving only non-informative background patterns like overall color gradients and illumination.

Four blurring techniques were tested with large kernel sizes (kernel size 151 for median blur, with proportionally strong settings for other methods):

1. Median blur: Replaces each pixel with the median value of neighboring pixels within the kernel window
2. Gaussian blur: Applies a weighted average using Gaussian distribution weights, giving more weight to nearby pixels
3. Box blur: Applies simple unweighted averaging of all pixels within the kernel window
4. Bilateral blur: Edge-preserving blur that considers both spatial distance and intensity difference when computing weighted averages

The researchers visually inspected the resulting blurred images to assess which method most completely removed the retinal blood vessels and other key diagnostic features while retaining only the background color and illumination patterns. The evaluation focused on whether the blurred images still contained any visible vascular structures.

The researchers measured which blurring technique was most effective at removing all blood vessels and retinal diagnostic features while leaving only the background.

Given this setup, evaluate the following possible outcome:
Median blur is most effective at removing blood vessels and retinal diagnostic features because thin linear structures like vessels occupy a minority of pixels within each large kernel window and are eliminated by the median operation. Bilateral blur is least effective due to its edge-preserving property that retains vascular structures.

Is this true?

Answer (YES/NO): NO